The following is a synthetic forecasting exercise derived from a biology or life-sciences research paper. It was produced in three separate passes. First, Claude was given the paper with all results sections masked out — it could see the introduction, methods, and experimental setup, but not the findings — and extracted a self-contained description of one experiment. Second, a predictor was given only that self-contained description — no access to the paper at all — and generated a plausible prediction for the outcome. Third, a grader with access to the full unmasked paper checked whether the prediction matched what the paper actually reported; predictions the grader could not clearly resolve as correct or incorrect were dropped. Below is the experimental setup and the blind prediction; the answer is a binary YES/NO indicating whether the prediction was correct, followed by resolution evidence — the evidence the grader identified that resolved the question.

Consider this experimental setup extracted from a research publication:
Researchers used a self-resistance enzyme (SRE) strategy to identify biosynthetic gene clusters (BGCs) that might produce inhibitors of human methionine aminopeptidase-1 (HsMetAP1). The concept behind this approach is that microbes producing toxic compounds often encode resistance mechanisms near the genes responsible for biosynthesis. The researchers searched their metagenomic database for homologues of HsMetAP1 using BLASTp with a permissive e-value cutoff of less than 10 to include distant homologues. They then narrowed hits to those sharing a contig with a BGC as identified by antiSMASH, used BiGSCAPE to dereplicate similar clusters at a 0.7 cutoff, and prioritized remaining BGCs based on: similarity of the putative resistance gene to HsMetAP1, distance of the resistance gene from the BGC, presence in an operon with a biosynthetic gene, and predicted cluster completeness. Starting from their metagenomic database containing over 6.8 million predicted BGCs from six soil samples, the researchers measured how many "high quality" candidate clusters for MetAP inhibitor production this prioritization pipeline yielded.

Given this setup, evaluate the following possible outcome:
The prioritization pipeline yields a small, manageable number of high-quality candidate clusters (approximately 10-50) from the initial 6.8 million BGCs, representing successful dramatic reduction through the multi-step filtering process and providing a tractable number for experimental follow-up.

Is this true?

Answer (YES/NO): YES